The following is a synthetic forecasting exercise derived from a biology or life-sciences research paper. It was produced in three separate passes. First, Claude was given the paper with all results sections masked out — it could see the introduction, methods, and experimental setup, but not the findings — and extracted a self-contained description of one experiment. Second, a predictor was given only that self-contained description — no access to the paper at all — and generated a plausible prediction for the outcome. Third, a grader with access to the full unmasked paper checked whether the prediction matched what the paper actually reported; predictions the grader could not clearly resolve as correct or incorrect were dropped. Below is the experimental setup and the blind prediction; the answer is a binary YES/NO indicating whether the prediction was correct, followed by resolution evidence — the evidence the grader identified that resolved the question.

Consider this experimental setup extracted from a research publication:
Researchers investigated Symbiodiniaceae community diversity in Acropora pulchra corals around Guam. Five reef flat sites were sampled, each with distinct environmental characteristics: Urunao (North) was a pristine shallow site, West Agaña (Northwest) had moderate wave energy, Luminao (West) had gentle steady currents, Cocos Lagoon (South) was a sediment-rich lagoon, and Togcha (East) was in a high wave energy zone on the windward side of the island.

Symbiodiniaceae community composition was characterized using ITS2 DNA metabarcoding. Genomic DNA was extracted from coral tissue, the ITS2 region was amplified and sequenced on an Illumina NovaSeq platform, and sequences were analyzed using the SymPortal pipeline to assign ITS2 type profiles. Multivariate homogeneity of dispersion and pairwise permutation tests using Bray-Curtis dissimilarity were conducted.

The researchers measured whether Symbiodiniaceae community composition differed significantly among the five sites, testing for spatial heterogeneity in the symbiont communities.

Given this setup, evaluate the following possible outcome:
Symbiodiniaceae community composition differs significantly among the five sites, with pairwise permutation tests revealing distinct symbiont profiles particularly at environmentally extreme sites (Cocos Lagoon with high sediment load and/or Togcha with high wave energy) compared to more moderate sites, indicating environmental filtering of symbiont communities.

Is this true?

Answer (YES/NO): NO